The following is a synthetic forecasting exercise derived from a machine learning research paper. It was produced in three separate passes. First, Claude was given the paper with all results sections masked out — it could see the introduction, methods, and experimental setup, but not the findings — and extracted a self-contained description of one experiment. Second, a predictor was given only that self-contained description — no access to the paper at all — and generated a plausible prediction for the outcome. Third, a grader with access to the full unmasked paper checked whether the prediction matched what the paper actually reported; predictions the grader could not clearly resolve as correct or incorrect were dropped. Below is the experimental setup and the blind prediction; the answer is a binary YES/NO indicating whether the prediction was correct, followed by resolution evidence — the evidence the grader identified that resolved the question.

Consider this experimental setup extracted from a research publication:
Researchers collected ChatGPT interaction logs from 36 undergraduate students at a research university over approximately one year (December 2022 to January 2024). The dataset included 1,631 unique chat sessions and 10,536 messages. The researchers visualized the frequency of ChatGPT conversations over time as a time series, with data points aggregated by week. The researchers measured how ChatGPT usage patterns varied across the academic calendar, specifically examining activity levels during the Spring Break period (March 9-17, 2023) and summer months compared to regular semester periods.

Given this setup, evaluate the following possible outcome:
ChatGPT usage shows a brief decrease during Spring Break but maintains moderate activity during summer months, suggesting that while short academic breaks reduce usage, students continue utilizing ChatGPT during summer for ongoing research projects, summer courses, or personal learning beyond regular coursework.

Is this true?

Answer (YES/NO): NO